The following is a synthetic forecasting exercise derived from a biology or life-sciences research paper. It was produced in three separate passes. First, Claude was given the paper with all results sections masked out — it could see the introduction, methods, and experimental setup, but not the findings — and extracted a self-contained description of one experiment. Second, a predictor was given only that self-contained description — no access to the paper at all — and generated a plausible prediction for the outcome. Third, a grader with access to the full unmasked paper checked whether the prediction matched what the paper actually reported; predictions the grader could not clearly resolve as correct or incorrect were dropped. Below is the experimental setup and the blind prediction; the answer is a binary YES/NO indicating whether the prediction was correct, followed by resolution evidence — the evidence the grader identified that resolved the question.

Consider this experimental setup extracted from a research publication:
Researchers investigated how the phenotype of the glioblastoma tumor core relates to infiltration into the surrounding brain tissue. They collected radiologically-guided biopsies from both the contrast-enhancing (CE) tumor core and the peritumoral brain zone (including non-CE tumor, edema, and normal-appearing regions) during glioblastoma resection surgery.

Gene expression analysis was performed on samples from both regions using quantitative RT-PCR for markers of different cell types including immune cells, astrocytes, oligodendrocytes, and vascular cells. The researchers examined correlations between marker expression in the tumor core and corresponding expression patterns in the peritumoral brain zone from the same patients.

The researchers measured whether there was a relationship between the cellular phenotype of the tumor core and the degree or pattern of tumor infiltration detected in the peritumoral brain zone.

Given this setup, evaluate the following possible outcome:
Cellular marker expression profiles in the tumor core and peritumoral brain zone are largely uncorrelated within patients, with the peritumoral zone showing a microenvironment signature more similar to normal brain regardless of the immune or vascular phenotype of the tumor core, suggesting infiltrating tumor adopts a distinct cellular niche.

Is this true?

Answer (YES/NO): NO